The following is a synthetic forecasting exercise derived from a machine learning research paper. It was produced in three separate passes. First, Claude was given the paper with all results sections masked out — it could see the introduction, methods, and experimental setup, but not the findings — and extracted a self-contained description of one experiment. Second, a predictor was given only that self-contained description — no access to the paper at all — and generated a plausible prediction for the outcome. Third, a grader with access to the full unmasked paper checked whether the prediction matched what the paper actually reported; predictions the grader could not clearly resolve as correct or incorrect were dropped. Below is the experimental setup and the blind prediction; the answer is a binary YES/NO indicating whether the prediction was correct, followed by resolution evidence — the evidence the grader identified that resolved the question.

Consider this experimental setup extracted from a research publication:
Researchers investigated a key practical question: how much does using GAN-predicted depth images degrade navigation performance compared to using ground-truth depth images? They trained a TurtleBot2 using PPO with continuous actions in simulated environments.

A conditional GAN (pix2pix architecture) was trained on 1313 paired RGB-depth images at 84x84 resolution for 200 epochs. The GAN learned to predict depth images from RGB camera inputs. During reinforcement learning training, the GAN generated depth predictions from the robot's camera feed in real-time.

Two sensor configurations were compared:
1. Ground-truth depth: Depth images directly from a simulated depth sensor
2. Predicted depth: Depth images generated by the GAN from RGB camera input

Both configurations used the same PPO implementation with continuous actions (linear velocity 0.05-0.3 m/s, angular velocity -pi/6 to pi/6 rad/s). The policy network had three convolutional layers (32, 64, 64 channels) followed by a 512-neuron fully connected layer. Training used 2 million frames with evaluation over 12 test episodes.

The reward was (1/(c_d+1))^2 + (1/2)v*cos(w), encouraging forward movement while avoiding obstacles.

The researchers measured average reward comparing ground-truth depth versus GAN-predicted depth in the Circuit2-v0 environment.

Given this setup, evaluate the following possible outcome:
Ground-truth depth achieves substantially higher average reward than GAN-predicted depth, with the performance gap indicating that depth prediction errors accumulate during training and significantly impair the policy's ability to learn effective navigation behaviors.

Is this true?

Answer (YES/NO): NO